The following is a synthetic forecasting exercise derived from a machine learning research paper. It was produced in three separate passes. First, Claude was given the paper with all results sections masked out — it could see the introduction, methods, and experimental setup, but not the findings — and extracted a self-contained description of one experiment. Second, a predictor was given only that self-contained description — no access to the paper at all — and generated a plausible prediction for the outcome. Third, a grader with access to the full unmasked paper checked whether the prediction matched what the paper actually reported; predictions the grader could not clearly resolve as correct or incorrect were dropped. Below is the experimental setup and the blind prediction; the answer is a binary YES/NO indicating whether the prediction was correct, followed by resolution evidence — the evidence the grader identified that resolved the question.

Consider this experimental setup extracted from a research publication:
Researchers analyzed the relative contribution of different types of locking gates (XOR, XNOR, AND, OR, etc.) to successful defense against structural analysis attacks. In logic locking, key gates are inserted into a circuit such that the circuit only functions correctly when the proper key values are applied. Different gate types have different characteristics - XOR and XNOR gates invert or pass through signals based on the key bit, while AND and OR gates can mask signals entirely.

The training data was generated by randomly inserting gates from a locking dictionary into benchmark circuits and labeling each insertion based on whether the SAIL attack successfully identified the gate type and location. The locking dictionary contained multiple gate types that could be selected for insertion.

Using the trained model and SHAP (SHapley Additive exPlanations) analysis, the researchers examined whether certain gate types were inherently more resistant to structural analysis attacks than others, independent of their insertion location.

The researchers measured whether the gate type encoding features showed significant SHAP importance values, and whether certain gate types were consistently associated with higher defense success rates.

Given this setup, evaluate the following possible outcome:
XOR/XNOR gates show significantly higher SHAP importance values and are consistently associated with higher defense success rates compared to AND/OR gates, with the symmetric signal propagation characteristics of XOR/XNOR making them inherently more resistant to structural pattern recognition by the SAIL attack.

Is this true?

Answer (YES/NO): NO